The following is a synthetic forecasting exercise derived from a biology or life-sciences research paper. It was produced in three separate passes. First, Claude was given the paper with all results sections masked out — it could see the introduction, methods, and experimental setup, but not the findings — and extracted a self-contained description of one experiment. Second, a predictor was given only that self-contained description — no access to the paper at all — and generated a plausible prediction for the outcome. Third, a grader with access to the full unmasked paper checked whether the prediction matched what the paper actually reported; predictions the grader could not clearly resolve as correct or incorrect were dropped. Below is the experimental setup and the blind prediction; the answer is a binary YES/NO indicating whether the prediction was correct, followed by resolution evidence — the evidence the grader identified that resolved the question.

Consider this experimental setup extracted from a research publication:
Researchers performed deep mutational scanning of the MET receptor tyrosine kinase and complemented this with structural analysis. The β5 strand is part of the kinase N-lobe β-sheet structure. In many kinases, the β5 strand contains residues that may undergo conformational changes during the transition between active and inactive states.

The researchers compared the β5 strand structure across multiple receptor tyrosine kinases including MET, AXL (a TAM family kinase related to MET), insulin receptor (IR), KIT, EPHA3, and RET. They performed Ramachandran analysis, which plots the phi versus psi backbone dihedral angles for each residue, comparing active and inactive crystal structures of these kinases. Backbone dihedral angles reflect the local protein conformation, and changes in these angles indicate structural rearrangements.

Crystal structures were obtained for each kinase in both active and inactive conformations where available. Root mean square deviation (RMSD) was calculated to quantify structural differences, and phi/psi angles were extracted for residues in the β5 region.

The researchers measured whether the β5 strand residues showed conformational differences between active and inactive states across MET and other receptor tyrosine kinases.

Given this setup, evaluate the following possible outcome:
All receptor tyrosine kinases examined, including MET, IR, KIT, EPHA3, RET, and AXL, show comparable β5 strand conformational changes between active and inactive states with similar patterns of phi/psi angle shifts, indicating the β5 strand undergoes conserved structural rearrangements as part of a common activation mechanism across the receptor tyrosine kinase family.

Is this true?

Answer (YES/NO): NO